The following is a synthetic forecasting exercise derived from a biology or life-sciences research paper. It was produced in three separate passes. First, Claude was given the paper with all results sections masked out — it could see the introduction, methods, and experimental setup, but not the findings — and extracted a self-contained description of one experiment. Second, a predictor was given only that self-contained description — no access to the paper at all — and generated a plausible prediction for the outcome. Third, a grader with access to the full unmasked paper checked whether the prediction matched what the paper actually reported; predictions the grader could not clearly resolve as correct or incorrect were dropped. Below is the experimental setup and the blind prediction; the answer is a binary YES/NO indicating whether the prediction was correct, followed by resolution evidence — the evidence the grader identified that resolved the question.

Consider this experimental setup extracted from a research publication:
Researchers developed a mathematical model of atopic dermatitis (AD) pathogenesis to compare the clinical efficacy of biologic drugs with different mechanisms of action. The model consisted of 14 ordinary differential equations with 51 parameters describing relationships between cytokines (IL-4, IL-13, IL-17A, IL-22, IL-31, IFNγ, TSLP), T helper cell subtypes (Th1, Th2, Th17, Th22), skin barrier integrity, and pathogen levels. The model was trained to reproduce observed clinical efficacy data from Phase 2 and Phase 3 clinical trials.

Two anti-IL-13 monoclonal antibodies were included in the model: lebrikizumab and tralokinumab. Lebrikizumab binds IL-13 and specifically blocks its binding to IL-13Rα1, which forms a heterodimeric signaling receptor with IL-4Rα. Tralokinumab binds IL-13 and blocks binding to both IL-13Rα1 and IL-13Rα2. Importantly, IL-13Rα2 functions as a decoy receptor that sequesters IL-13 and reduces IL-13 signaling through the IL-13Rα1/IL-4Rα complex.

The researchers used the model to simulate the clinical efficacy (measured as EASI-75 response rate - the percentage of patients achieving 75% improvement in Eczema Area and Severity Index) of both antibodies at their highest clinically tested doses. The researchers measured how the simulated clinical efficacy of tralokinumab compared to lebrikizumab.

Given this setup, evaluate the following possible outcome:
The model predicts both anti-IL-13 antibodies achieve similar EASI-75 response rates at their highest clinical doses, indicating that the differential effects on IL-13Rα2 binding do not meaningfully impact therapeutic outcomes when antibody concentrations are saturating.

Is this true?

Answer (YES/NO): NO